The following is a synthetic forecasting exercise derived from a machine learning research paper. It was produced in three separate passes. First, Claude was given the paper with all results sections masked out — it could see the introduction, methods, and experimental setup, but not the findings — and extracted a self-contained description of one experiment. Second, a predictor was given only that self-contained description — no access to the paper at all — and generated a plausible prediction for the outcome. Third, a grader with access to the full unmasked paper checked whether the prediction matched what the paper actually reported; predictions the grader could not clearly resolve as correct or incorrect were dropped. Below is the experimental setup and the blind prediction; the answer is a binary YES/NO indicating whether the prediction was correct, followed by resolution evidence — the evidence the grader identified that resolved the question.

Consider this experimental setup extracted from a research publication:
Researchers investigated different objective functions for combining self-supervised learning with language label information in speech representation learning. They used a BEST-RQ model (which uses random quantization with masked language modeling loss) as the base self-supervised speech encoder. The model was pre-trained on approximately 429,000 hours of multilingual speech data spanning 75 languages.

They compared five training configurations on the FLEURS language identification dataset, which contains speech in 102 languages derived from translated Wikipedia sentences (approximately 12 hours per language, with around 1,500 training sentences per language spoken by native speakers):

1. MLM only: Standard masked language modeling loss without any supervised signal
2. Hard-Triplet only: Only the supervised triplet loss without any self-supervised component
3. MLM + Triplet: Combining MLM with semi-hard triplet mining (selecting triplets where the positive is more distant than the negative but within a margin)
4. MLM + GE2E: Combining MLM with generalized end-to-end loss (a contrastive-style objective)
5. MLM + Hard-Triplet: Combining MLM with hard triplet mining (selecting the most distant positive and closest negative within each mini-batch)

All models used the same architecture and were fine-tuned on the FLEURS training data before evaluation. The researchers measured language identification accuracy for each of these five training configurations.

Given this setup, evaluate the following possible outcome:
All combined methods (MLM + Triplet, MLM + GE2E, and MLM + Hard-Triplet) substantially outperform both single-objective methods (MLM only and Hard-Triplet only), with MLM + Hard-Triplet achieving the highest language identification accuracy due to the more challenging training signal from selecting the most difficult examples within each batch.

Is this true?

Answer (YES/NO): NO